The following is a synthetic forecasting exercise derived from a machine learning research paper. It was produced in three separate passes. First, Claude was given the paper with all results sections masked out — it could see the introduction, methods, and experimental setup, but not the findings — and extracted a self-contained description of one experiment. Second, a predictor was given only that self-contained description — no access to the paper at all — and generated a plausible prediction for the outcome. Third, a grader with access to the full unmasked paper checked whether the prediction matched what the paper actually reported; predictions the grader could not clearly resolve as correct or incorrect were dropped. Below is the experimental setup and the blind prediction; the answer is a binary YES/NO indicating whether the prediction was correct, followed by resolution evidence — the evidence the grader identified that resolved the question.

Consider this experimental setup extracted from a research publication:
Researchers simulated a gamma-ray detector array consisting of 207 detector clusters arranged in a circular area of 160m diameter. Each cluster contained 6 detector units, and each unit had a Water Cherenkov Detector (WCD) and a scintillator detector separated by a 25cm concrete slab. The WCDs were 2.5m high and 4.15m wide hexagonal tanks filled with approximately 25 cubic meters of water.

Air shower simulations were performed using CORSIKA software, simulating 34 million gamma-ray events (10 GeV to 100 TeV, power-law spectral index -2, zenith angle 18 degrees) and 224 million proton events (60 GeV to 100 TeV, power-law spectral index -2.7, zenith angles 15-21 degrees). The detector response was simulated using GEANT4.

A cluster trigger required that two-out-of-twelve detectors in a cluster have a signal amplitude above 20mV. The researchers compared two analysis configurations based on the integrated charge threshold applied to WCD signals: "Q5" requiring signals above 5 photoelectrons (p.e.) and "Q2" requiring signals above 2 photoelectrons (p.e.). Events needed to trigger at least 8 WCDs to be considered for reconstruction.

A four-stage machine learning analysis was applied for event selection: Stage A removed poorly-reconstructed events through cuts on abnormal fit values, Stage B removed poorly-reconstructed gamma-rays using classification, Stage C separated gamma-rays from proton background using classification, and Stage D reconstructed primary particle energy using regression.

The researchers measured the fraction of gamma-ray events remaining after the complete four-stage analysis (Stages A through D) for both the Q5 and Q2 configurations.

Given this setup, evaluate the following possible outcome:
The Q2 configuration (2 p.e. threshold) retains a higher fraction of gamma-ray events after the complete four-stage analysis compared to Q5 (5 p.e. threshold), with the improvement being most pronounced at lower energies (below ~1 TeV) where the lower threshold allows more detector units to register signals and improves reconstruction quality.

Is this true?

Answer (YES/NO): NO